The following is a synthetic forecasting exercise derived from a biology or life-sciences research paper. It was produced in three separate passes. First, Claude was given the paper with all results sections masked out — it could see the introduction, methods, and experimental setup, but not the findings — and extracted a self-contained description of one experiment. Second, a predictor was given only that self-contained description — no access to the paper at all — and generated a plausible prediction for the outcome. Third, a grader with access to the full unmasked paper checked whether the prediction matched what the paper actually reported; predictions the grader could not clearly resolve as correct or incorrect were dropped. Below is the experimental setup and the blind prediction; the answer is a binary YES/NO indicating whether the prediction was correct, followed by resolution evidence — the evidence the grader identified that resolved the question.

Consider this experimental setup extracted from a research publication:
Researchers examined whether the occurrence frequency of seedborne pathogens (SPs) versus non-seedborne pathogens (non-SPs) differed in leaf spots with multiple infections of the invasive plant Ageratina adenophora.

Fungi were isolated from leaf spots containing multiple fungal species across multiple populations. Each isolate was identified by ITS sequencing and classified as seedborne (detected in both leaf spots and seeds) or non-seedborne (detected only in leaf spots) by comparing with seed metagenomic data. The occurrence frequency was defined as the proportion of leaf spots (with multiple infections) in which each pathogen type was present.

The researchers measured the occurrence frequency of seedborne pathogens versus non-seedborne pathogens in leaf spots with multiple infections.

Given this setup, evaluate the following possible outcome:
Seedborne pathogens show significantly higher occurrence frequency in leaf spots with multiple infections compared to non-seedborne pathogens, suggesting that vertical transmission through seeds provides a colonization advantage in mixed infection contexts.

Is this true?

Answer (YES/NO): NO